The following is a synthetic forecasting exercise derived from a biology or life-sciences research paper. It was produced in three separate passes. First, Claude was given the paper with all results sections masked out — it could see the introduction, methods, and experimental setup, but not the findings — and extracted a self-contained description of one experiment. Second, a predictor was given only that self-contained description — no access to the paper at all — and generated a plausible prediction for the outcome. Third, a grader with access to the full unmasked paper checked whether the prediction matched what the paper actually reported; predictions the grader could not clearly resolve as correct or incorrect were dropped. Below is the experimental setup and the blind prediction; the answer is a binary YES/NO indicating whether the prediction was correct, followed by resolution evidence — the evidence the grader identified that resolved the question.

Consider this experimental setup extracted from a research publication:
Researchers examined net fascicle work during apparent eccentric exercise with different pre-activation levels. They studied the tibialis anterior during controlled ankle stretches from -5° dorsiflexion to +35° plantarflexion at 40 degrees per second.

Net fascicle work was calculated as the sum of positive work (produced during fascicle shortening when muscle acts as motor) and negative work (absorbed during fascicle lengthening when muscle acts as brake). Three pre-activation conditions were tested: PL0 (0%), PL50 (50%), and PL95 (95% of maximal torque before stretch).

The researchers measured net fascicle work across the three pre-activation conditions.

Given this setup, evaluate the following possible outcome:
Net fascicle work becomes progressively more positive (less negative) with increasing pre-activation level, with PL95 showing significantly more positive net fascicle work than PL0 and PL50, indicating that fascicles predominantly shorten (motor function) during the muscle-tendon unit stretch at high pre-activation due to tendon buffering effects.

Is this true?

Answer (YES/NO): NO